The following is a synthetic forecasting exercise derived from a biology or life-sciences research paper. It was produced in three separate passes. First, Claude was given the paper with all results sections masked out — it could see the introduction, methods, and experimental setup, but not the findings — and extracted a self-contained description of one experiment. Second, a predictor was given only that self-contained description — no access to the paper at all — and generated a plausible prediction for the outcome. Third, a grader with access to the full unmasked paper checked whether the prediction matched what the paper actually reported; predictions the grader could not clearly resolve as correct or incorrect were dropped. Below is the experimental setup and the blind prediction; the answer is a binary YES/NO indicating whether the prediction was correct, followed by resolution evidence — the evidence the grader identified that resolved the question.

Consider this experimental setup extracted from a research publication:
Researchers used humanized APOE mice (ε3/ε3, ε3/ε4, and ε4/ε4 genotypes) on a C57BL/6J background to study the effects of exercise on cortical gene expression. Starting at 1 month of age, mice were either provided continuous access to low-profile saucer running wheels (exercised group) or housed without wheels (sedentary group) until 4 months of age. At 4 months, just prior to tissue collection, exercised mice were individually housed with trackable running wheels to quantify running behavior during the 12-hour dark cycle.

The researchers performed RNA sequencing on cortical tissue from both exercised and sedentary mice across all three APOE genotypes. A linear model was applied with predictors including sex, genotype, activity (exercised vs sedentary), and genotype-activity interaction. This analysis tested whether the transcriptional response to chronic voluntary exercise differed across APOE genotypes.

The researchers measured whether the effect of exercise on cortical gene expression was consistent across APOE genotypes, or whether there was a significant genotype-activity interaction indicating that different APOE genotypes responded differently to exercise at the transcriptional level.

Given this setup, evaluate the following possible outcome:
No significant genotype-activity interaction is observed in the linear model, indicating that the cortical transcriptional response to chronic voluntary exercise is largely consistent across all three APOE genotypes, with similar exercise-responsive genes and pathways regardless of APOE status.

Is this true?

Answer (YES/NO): NO